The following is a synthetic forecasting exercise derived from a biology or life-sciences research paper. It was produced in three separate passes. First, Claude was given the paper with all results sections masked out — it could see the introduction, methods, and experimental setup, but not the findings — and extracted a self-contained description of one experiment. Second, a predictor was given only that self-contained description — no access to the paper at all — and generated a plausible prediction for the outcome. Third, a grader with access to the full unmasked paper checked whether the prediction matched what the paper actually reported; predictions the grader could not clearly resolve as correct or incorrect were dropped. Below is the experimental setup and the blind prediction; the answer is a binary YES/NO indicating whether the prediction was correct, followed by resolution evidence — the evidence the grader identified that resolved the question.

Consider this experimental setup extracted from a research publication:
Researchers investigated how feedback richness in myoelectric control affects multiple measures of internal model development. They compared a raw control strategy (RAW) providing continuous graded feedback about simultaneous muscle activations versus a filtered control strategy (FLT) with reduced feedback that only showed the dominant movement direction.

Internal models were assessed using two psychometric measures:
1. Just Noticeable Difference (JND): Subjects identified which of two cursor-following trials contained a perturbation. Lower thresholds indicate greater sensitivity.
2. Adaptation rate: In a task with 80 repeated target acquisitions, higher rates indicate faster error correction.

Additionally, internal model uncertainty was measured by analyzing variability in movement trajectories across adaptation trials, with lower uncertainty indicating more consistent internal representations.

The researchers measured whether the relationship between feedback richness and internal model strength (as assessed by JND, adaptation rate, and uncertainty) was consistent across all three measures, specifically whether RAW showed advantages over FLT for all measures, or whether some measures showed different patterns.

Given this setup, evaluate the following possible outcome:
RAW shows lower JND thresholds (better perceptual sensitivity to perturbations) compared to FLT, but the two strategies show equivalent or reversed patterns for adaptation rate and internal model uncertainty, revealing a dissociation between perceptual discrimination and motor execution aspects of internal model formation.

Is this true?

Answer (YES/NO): NO